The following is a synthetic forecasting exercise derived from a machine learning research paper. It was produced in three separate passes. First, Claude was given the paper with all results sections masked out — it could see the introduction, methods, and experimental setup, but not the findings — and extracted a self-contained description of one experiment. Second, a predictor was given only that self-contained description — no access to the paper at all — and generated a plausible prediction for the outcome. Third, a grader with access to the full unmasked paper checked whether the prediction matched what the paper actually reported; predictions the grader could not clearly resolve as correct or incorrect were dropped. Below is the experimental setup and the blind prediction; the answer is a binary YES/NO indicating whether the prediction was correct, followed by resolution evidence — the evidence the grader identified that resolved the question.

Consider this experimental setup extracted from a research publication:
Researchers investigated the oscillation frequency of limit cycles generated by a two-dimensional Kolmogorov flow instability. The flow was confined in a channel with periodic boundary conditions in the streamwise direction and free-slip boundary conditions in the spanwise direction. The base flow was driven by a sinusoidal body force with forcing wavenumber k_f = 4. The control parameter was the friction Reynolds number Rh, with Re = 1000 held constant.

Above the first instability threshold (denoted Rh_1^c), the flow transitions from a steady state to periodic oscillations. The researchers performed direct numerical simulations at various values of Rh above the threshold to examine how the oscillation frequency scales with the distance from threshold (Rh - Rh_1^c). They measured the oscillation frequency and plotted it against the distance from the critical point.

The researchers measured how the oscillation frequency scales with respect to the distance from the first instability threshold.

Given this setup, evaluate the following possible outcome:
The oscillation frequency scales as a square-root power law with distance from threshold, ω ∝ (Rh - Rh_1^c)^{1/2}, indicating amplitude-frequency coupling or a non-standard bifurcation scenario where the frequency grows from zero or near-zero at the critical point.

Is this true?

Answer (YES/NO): NO